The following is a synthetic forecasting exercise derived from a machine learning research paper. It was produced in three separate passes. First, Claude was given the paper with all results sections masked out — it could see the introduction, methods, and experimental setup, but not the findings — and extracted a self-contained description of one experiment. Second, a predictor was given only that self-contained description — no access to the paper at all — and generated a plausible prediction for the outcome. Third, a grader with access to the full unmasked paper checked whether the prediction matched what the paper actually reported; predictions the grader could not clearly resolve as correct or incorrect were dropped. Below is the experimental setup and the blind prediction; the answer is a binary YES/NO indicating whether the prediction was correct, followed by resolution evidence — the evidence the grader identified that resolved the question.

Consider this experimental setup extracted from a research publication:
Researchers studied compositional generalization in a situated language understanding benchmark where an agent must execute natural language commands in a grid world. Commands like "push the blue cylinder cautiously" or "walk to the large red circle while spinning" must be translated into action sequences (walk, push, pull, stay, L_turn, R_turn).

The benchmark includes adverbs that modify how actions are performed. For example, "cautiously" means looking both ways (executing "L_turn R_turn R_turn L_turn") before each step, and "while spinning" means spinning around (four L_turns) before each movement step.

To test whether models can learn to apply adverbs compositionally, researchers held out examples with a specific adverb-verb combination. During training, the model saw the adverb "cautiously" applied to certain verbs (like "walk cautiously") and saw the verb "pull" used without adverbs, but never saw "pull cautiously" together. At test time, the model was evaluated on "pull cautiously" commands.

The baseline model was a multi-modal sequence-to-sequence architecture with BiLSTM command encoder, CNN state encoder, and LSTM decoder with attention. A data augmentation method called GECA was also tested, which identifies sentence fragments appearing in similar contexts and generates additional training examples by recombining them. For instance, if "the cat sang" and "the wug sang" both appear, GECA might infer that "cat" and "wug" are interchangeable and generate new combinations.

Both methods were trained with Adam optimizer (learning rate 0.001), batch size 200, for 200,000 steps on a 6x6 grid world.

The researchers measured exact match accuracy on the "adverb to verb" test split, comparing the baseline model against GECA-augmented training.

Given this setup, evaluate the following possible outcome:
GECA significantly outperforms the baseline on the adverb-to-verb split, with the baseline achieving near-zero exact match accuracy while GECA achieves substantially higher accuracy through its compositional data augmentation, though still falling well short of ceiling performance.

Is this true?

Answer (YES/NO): NO